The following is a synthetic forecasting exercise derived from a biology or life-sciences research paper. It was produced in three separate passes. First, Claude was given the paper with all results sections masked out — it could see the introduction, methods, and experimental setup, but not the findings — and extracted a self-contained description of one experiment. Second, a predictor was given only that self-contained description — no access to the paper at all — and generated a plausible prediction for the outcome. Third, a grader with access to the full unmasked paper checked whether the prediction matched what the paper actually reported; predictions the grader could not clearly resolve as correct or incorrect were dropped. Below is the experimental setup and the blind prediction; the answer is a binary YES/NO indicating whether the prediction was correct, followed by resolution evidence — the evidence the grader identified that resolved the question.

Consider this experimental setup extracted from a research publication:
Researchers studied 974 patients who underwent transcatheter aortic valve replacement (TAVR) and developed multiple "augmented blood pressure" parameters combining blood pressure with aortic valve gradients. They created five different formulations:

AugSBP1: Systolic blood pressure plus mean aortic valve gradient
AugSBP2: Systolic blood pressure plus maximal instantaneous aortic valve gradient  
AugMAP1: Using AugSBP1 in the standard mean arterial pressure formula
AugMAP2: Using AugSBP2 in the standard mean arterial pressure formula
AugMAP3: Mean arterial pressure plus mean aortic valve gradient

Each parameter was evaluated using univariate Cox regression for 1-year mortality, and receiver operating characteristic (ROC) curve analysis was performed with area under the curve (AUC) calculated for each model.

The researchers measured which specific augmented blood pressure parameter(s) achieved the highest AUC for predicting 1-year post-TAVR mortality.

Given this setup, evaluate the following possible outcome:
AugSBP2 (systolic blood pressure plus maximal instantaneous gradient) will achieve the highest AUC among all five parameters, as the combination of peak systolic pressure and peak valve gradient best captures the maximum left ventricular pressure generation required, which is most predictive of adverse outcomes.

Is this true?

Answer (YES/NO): NO